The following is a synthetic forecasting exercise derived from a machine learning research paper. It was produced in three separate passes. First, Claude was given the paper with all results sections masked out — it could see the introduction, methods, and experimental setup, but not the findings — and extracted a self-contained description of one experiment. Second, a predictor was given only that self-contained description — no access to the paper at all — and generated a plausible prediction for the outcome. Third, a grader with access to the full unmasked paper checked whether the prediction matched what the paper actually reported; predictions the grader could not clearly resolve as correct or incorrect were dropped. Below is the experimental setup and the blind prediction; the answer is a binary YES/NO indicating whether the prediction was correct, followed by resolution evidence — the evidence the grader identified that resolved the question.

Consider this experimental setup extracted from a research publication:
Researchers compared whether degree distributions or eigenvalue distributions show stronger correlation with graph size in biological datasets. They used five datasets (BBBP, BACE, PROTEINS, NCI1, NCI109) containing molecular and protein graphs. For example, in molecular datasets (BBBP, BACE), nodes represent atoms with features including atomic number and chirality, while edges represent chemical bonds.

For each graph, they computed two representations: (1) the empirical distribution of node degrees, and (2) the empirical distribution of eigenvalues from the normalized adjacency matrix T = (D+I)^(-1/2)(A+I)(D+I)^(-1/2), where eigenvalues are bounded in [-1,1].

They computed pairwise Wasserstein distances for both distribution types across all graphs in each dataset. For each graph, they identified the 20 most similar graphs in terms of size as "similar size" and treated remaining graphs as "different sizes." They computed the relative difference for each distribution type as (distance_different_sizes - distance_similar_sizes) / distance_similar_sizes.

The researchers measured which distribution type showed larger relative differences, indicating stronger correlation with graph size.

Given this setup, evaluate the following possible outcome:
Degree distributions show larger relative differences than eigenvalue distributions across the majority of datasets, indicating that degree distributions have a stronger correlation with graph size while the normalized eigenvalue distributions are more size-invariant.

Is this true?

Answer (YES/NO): NO